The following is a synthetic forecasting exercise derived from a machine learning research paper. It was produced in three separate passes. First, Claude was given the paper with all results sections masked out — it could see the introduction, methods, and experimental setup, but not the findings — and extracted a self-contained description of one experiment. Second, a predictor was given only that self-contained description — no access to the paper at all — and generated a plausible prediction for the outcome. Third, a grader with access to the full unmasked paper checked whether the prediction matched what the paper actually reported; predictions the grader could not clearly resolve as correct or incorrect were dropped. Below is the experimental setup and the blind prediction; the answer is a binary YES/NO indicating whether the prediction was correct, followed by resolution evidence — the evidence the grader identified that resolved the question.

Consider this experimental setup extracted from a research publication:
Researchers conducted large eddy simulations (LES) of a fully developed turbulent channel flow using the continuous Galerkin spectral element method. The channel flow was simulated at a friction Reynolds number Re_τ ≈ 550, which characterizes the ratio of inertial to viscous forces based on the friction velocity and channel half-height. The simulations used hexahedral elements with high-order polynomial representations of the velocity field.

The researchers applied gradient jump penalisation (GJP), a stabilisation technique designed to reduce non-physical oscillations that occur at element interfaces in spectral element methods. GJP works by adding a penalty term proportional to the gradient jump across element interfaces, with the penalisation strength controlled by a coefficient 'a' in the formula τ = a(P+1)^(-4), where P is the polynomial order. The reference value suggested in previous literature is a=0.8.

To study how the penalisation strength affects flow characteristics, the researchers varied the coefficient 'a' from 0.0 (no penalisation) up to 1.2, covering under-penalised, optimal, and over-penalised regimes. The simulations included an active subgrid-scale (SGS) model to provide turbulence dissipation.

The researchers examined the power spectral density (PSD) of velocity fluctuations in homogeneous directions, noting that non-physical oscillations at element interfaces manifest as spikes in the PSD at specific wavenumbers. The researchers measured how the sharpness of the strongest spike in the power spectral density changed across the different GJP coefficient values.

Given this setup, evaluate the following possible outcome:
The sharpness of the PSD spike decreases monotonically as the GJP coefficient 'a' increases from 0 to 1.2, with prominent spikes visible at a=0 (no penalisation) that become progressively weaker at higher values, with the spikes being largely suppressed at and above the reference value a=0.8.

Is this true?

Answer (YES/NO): NO